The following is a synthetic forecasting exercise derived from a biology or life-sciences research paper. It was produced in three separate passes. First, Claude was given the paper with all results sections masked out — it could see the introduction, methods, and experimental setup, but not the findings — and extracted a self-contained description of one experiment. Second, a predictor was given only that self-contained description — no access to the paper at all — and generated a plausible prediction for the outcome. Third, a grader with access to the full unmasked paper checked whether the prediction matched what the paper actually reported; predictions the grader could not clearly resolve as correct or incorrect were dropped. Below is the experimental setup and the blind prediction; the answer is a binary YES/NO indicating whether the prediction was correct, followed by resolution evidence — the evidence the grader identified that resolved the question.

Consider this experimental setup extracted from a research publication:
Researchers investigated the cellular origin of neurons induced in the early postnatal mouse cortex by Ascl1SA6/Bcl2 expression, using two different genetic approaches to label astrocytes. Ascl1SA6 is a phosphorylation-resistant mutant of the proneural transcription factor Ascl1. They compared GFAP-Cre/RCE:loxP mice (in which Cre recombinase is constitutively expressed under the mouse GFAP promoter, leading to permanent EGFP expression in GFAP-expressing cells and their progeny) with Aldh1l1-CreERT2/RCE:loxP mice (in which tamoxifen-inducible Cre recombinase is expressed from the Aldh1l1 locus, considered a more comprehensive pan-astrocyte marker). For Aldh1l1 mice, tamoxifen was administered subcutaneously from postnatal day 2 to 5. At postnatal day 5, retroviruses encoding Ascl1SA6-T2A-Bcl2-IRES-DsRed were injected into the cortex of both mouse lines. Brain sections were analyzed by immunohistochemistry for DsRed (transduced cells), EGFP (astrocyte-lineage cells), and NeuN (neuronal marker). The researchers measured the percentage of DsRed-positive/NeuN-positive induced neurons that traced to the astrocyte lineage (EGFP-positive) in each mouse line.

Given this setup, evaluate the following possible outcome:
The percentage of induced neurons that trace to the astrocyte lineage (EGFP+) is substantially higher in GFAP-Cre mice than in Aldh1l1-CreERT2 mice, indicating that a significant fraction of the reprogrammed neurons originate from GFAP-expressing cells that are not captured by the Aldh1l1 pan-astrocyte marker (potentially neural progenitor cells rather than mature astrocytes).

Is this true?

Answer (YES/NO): NO